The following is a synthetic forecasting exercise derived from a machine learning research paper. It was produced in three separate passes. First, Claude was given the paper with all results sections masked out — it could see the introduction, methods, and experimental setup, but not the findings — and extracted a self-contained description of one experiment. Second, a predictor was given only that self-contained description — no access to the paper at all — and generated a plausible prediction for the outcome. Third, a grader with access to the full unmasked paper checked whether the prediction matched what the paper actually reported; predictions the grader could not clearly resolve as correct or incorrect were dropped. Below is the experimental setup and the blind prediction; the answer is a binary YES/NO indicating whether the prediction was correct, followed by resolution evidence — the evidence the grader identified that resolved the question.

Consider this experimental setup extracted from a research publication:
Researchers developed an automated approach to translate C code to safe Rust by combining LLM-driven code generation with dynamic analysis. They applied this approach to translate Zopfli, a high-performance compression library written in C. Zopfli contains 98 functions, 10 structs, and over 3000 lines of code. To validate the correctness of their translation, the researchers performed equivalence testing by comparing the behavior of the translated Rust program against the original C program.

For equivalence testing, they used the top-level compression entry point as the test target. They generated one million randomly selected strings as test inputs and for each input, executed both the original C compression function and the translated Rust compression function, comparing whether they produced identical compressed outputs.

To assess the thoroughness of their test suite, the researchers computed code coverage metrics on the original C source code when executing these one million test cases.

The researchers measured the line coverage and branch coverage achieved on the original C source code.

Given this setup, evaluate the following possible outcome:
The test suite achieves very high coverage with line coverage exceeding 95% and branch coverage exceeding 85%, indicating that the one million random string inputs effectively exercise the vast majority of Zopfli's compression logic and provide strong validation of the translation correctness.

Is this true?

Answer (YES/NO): NO